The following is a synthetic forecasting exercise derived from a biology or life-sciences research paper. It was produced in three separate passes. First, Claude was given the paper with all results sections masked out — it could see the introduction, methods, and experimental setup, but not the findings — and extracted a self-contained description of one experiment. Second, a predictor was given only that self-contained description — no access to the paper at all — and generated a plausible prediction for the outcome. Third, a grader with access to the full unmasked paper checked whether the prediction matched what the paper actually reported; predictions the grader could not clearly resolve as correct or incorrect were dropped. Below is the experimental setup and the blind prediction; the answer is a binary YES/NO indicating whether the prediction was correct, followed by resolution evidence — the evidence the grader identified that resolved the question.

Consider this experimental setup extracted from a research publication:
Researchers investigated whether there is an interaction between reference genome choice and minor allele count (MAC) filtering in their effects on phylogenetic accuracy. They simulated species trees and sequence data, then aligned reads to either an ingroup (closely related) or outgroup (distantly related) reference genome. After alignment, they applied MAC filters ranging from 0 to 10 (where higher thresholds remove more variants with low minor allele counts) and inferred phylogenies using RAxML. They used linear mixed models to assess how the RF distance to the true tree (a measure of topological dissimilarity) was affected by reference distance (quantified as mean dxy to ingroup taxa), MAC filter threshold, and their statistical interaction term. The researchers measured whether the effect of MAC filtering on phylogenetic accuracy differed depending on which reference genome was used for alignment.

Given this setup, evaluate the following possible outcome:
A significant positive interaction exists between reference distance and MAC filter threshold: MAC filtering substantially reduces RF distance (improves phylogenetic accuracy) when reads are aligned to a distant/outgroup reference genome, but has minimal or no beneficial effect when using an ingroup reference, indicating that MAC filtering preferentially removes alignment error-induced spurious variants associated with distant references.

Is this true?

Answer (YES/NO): NO